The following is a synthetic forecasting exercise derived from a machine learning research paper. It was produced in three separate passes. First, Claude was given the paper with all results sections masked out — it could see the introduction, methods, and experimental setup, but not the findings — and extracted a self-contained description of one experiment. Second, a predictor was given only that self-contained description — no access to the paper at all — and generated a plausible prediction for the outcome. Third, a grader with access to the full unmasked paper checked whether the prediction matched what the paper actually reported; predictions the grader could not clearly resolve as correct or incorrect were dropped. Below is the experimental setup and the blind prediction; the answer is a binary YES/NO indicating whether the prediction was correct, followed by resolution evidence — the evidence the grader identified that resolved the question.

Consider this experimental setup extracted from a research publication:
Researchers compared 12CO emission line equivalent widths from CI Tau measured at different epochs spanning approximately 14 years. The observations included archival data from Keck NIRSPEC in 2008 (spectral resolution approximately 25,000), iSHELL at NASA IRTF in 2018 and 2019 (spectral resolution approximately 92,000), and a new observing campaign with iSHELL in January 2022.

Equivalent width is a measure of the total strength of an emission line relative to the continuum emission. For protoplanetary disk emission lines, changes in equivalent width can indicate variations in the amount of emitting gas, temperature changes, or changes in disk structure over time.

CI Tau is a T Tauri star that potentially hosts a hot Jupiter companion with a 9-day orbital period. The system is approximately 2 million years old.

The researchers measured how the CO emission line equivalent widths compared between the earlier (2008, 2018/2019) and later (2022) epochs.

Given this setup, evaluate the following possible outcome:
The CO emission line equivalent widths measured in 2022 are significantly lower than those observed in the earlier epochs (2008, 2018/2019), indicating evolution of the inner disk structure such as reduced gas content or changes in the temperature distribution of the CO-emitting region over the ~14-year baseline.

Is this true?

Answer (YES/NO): YES